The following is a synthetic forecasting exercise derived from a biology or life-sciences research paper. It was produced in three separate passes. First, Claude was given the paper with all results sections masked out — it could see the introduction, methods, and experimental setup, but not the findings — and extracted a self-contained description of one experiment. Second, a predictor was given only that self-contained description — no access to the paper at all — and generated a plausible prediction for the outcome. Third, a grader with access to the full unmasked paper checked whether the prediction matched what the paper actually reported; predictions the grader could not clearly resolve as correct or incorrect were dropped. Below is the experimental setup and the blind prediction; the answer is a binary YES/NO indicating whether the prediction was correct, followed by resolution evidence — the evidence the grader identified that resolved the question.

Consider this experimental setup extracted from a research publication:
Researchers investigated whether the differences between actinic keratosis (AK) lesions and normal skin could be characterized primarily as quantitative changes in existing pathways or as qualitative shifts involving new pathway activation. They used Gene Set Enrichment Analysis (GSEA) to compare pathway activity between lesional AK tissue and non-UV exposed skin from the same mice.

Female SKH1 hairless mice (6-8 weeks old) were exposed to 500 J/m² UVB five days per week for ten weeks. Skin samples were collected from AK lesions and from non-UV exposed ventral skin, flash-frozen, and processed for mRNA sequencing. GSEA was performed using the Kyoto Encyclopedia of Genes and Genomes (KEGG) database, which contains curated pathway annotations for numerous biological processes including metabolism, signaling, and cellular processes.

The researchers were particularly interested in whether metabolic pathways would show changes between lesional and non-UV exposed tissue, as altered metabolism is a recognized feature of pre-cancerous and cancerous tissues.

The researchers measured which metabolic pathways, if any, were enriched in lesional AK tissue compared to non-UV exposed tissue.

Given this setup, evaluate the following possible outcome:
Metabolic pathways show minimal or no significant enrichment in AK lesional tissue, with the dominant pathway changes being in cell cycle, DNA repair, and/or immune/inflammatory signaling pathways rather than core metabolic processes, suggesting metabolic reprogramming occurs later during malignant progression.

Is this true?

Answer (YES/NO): NO